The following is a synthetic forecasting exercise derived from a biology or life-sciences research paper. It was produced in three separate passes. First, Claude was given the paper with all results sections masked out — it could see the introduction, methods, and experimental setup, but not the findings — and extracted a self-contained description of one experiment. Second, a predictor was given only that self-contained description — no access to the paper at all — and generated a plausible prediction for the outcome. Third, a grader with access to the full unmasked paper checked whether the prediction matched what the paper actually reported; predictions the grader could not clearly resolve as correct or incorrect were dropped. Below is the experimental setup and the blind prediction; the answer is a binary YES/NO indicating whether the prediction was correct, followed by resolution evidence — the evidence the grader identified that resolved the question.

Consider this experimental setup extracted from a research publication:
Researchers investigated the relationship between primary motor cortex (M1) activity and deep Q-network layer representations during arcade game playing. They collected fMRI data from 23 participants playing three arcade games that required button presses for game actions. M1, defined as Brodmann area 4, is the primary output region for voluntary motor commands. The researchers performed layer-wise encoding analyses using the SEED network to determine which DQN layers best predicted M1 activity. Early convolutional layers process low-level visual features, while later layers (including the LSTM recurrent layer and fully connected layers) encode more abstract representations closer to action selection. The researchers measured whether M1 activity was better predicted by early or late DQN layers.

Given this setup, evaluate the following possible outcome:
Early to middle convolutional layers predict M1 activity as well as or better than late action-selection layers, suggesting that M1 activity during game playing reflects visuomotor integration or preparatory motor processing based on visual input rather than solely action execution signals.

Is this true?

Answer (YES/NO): YES